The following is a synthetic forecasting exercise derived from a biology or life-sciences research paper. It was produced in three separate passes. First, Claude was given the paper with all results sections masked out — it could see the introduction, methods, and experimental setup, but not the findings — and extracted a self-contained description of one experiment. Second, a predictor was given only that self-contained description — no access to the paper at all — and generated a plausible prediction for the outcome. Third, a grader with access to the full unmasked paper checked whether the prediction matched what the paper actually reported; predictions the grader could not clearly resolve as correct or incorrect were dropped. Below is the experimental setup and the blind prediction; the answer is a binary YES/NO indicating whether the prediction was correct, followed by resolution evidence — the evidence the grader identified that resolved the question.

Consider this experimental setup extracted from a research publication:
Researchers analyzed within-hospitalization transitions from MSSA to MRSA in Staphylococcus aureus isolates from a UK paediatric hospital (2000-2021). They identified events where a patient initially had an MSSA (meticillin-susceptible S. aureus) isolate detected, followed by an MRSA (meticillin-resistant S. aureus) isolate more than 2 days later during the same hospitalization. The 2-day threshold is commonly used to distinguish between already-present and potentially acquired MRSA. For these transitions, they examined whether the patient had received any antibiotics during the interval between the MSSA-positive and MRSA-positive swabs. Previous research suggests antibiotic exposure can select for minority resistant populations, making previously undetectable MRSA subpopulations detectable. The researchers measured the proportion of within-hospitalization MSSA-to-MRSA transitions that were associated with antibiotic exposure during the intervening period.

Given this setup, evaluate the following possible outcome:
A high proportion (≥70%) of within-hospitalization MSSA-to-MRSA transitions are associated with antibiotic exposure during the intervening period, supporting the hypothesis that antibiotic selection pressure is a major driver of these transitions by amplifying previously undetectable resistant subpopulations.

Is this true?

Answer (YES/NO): NO